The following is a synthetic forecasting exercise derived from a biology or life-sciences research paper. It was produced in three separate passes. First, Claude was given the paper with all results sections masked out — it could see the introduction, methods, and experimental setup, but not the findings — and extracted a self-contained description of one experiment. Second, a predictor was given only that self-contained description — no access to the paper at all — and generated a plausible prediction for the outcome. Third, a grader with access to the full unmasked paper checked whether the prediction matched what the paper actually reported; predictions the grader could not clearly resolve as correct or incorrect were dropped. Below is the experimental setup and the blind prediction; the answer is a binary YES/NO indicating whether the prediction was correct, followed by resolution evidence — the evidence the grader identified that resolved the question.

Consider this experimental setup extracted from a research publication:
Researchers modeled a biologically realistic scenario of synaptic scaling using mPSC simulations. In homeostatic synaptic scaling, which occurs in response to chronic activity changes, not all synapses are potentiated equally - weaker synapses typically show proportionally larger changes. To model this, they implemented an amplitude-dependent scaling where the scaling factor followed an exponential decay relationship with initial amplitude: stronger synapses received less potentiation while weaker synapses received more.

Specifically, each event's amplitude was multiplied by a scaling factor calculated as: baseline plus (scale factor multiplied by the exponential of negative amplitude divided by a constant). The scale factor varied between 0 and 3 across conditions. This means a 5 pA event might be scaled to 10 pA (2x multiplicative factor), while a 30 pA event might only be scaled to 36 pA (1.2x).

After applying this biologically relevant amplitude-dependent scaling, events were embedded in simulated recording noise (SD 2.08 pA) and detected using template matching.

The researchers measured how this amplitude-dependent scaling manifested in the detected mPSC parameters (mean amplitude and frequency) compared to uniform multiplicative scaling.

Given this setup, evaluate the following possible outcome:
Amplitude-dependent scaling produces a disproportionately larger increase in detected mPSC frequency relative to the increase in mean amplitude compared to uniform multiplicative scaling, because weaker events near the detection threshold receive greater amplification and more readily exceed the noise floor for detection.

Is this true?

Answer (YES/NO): NO